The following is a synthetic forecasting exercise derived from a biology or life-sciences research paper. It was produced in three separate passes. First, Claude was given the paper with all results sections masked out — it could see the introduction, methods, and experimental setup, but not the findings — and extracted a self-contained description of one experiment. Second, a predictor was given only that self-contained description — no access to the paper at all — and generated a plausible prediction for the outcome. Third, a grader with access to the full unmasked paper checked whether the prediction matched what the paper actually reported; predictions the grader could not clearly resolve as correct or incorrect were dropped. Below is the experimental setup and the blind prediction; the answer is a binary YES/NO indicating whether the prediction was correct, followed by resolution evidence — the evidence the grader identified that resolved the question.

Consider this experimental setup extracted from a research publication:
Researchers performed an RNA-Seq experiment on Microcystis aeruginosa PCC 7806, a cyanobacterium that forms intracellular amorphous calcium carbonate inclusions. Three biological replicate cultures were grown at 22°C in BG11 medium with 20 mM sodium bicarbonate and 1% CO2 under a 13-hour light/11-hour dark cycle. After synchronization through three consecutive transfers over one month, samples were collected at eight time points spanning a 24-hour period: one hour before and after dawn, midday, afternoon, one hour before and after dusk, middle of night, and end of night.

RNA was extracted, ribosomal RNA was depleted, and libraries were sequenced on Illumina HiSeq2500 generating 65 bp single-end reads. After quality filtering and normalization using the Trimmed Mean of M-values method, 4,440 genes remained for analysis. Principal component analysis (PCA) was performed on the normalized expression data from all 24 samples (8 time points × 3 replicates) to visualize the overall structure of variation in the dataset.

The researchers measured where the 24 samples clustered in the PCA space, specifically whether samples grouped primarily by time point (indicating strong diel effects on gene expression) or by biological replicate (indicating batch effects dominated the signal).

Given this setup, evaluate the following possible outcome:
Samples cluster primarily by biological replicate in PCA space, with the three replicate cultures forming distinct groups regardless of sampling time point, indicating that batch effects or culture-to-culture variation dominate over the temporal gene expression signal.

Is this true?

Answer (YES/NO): NO